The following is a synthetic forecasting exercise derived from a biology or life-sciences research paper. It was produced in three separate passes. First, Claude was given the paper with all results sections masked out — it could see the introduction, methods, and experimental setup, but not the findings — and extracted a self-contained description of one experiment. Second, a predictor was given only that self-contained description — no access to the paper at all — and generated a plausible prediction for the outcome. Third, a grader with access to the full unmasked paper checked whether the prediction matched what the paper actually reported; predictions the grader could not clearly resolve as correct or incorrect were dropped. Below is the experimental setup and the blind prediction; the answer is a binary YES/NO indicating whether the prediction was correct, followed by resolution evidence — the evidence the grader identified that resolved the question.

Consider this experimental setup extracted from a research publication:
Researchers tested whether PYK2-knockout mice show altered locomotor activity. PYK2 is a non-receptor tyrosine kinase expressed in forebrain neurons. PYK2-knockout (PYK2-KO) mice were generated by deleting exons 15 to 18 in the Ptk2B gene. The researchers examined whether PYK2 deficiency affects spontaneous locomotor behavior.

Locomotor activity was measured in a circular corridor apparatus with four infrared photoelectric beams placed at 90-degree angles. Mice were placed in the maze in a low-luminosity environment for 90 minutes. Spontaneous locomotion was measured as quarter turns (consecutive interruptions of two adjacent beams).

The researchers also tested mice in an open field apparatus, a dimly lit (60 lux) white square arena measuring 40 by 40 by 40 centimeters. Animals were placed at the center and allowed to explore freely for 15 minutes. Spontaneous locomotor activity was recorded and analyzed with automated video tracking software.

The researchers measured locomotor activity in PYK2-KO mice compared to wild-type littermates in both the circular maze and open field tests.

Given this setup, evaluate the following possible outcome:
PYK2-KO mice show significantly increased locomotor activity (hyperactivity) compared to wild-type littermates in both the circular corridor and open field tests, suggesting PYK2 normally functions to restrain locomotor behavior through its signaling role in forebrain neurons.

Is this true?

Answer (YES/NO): NO